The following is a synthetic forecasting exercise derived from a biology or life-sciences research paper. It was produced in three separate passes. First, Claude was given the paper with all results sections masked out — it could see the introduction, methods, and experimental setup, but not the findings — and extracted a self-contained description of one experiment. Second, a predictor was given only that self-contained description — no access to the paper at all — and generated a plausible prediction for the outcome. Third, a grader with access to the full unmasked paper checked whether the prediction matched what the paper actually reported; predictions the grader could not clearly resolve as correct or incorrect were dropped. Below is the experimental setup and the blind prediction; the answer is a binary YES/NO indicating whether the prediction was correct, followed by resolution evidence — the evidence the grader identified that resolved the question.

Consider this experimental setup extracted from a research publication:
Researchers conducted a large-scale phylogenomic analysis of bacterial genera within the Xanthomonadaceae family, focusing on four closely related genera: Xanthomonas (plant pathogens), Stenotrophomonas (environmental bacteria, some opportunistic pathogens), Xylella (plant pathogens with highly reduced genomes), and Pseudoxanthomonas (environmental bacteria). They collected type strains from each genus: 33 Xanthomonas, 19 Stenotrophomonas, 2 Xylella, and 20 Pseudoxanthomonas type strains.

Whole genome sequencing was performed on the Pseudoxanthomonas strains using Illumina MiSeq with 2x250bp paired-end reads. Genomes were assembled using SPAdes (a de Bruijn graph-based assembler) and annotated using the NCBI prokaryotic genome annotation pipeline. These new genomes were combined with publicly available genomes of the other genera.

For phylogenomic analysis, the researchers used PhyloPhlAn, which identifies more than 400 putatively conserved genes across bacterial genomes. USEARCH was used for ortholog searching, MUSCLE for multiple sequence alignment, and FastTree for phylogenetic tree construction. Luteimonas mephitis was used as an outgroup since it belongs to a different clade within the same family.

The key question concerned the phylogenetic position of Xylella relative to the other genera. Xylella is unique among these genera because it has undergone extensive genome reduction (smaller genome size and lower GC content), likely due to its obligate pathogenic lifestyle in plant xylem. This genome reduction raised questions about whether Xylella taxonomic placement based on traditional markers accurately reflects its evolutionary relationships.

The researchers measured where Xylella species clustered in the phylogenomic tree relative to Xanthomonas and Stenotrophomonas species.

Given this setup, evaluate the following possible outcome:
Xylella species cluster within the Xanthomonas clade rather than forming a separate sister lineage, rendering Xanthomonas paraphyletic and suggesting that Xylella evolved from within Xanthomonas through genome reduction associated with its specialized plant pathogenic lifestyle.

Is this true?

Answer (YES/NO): YES